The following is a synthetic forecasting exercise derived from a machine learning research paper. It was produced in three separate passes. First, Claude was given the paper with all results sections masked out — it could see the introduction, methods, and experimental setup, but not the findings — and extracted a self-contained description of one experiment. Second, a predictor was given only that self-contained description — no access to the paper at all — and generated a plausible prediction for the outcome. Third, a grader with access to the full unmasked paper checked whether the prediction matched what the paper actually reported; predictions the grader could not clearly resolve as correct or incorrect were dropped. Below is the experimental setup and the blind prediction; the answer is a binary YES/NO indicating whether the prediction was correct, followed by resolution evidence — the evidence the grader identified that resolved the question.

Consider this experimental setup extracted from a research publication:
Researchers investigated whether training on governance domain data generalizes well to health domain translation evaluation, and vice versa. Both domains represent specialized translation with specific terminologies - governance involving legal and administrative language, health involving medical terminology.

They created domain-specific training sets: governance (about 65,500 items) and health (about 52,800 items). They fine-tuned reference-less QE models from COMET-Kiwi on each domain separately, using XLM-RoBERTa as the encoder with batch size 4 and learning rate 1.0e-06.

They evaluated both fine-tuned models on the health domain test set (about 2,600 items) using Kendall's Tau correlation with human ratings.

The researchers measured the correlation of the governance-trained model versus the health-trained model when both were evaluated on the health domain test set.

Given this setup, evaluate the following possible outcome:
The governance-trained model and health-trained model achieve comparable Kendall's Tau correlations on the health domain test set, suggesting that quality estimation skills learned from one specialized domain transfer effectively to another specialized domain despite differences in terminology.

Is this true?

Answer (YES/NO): YES